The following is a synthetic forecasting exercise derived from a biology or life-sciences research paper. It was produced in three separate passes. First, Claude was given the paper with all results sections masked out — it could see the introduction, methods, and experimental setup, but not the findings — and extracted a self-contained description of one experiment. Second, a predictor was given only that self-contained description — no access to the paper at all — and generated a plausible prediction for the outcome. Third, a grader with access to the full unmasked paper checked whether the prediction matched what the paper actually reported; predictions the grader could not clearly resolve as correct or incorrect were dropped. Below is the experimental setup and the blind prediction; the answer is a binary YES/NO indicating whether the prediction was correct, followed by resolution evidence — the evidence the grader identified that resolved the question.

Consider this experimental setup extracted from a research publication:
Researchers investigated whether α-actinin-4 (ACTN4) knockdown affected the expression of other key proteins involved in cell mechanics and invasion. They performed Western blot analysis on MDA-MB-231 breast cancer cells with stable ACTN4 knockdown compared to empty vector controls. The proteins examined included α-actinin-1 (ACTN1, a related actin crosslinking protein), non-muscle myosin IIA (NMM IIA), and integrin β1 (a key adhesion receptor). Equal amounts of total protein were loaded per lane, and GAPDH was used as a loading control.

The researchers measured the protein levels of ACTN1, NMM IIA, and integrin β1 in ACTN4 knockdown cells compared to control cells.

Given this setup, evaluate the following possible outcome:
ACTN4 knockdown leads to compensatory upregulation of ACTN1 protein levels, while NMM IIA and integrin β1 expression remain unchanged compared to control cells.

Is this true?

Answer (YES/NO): NO